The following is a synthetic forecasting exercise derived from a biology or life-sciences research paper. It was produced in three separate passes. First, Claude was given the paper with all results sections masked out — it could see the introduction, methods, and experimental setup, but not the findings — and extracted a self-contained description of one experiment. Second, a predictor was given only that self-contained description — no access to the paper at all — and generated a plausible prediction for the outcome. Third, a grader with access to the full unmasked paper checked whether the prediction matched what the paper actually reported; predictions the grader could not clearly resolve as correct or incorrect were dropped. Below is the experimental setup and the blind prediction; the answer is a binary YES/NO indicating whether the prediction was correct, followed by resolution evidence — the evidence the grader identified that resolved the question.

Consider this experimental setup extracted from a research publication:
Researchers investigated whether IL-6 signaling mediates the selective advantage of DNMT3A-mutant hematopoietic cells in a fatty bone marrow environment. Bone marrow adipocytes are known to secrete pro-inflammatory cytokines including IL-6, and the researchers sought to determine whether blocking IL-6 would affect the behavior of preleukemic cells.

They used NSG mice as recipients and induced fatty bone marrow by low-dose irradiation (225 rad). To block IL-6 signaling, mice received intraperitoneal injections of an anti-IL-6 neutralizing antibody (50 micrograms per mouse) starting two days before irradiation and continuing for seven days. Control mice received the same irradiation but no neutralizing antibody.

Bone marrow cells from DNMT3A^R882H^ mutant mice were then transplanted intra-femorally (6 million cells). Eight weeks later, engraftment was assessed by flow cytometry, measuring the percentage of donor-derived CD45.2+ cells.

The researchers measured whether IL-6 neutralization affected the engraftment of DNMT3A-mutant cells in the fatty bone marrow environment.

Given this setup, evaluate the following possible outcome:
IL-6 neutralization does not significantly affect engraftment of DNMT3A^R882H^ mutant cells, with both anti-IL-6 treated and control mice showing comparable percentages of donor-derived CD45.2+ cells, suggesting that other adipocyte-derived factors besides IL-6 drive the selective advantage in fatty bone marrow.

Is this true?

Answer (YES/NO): NO